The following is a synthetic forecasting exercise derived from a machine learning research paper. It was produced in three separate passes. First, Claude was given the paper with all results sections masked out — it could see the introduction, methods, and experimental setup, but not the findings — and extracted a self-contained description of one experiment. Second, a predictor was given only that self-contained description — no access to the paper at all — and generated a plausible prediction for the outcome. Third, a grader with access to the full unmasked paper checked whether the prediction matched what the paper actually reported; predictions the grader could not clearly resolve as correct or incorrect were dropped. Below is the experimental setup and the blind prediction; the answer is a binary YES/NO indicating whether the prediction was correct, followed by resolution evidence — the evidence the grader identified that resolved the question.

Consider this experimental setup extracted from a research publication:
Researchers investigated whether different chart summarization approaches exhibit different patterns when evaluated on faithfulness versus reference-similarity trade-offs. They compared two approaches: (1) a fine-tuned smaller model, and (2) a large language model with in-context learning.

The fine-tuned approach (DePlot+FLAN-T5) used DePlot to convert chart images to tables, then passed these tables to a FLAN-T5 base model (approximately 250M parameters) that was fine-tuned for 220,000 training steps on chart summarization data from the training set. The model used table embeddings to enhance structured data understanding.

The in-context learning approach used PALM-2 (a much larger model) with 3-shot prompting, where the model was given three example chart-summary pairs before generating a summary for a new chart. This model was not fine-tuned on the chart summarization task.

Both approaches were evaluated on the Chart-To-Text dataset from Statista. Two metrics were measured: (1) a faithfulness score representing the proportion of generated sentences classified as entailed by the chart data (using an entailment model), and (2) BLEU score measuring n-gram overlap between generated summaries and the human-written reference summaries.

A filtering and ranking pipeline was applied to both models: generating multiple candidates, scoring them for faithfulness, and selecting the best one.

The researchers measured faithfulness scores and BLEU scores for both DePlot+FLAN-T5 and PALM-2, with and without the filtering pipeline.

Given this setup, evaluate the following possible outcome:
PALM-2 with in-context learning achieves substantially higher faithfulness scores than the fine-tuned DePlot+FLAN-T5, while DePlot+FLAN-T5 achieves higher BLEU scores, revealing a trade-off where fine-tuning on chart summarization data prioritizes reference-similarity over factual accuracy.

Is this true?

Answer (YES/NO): YES